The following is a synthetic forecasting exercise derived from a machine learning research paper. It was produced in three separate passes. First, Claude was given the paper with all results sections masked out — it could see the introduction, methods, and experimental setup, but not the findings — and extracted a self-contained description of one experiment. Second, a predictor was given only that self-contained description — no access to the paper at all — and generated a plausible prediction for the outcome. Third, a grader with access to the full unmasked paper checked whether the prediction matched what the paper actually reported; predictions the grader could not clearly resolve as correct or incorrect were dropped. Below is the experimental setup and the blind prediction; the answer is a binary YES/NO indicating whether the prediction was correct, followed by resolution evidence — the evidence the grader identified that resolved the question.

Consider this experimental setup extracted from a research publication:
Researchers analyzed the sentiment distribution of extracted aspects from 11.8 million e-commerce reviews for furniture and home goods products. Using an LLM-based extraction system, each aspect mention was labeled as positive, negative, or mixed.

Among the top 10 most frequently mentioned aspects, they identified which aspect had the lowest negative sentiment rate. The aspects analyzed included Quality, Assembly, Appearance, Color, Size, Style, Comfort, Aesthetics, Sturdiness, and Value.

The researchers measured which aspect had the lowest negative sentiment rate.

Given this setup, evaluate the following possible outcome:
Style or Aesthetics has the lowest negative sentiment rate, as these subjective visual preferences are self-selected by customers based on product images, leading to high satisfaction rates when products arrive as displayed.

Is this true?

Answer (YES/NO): YES